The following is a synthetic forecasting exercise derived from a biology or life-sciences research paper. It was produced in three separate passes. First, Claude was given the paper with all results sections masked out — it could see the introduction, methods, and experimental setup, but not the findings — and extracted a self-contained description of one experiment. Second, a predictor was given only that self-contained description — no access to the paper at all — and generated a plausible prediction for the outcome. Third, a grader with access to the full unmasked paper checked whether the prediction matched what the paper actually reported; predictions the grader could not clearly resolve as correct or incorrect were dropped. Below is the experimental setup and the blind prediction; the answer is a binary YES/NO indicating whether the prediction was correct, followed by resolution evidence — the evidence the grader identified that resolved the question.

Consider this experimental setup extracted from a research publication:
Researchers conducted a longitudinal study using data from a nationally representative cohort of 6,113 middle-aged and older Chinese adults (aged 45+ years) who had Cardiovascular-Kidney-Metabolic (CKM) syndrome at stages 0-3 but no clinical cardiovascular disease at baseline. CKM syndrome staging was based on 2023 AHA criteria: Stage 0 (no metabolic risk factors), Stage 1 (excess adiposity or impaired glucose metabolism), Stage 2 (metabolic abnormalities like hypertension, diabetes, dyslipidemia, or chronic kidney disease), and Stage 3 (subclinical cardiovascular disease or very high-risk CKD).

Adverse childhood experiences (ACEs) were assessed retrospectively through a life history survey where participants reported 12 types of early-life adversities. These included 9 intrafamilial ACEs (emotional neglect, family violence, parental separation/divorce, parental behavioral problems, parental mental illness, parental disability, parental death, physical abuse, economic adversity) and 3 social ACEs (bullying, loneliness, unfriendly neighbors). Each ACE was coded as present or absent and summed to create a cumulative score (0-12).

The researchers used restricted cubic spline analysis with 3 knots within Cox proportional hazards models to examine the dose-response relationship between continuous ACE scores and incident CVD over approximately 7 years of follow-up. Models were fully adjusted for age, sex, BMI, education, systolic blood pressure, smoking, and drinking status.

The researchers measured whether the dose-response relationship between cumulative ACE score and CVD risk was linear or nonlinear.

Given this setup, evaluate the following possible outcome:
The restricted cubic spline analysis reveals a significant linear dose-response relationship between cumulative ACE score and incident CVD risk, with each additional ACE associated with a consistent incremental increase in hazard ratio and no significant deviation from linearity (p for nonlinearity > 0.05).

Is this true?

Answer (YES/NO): NO